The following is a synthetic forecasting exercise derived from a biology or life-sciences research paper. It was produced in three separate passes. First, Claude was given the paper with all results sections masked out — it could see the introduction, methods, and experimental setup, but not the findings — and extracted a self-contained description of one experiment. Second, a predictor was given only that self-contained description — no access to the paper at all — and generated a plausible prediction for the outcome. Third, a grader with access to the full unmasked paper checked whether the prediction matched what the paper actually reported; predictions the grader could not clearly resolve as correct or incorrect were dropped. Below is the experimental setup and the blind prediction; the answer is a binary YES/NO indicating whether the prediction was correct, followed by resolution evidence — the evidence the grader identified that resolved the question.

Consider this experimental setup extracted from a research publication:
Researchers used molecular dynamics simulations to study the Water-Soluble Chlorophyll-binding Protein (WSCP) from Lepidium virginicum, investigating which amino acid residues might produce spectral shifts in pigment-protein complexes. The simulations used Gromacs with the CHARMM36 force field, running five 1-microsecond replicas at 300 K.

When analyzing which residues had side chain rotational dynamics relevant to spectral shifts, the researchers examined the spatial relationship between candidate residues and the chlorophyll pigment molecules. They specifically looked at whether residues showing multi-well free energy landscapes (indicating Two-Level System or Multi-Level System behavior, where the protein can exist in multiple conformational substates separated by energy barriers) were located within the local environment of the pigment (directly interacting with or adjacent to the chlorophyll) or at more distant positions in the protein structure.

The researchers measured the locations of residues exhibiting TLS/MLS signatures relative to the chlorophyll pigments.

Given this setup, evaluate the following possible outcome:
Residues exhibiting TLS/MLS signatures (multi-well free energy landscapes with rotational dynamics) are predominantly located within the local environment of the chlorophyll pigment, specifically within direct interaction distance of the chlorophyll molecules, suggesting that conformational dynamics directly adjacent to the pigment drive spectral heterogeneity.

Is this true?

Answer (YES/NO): YES